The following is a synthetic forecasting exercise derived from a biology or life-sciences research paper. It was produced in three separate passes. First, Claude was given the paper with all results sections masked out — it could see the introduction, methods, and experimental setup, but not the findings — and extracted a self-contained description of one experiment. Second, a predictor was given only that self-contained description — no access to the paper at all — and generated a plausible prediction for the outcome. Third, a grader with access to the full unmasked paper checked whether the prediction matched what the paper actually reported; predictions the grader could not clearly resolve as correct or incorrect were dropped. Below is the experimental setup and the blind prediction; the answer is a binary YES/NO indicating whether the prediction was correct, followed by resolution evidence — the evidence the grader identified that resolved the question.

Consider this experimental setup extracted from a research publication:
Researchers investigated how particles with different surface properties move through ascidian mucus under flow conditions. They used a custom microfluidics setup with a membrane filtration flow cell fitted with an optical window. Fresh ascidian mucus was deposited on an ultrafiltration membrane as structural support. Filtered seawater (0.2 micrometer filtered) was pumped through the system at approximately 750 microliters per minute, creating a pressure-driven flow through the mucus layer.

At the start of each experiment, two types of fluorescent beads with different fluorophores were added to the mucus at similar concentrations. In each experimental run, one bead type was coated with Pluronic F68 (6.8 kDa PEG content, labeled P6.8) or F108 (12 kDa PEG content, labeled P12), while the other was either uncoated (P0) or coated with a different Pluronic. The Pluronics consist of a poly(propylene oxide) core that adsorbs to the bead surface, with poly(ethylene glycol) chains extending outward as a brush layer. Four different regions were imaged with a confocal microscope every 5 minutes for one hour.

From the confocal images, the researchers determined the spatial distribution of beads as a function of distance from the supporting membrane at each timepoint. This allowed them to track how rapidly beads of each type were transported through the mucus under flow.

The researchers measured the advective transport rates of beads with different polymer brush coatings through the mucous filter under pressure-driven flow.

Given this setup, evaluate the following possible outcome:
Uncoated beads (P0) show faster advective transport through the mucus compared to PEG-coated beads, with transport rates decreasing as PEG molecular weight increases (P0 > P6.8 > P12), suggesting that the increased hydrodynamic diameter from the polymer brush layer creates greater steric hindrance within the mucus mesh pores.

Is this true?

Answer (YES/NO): NO